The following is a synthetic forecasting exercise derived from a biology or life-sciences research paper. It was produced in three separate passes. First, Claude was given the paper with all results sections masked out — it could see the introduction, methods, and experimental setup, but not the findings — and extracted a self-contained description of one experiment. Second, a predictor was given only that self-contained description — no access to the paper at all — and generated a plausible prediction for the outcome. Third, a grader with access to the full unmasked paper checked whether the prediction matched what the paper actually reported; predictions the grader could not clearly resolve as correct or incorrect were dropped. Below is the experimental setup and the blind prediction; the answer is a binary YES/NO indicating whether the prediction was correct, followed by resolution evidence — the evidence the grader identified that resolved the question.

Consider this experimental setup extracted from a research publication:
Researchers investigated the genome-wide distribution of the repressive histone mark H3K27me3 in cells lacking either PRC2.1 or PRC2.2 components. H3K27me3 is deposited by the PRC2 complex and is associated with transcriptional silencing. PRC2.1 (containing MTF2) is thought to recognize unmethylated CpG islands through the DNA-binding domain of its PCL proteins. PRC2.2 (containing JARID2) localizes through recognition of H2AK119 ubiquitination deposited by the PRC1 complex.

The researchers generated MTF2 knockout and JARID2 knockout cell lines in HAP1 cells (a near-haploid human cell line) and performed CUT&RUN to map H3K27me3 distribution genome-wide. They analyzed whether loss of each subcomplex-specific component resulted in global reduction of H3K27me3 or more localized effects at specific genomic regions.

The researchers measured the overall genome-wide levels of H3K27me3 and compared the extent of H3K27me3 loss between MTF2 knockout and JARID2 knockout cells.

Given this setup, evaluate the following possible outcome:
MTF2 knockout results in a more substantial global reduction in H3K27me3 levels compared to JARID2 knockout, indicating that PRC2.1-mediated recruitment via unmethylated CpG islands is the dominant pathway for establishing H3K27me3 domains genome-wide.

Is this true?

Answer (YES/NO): NO